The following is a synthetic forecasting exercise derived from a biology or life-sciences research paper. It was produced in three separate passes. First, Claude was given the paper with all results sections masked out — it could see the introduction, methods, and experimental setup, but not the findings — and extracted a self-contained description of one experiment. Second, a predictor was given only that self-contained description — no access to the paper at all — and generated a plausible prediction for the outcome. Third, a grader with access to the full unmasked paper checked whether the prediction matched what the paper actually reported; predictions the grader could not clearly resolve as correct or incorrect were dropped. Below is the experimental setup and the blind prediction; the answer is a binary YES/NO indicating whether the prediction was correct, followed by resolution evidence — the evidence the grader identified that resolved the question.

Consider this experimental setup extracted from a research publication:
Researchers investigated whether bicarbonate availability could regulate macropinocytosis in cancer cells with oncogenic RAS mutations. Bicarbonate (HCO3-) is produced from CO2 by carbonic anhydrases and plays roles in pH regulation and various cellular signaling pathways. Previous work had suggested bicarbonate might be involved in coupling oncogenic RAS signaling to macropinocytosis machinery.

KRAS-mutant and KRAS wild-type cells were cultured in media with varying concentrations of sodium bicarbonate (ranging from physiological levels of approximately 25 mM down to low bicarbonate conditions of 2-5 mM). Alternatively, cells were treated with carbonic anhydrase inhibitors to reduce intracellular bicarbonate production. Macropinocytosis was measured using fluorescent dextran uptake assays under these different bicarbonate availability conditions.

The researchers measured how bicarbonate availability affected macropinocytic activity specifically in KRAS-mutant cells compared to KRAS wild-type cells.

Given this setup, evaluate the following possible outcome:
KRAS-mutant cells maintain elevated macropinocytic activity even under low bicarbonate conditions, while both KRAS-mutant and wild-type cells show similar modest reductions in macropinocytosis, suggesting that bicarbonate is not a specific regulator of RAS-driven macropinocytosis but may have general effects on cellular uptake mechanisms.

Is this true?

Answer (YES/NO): NO